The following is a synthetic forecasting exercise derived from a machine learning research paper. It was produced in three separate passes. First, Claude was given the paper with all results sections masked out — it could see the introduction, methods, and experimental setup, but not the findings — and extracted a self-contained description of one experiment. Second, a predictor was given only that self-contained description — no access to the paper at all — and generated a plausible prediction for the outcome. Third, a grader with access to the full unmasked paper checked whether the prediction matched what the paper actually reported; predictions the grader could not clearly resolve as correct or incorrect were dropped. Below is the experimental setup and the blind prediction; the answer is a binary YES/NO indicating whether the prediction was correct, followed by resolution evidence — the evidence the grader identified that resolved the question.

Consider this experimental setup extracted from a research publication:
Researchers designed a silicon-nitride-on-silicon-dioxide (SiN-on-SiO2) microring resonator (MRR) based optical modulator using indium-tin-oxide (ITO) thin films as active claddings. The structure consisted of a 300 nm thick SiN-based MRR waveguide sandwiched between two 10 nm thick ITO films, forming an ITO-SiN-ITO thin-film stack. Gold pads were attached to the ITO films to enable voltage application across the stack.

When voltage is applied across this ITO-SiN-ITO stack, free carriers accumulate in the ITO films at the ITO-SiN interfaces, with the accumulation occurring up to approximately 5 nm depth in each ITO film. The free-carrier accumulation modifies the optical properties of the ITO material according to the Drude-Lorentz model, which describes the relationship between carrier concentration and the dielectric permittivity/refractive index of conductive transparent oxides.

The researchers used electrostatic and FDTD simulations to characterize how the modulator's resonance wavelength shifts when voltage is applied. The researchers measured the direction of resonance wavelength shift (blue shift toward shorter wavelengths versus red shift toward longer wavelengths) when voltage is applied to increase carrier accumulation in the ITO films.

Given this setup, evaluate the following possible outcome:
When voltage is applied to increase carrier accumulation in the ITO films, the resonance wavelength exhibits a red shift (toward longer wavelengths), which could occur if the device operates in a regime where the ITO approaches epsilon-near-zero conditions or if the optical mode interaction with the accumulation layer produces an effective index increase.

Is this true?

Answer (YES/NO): NO